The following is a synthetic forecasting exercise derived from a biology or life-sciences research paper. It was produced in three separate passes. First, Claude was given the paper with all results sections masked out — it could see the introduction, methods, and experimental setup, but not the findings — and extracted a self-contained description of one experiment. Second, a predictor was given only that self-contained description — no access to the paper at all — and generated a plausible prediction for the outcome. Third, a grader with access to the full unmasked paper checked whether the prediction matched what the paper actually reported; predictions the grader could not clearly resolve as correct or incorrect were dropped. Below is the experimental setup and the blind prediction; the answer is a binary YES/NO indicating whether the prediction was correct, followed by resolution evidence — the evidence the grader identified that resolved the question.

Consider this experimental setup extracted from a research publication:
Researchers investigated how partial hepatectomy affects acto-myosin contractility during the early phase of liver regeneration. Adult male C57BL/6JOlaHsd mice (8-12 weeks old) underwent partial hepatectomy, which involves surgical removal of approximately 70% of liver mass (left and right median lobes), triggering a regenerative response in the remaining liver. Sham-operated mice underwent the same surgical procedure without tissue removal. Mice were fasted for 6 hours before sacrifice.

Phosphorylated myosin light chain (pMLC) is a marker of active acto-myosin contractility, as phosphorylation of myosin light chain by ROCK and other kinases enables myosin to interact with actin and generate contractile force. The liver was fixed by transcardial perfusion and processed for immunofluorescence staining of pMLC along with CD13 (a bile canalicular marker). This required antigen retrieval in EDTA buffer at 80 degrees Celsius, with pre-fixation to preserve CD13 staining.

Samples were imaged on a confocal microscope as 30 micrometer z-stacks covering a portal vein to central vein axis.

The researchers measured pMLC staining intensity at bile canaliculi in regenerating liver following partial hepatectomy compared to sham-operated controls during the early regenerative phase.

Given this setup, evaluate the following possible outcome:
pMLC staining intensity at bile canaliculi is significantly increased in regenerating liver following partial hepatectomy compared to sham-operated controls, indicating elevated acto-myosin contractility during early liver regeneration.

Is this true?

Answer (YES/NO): YES